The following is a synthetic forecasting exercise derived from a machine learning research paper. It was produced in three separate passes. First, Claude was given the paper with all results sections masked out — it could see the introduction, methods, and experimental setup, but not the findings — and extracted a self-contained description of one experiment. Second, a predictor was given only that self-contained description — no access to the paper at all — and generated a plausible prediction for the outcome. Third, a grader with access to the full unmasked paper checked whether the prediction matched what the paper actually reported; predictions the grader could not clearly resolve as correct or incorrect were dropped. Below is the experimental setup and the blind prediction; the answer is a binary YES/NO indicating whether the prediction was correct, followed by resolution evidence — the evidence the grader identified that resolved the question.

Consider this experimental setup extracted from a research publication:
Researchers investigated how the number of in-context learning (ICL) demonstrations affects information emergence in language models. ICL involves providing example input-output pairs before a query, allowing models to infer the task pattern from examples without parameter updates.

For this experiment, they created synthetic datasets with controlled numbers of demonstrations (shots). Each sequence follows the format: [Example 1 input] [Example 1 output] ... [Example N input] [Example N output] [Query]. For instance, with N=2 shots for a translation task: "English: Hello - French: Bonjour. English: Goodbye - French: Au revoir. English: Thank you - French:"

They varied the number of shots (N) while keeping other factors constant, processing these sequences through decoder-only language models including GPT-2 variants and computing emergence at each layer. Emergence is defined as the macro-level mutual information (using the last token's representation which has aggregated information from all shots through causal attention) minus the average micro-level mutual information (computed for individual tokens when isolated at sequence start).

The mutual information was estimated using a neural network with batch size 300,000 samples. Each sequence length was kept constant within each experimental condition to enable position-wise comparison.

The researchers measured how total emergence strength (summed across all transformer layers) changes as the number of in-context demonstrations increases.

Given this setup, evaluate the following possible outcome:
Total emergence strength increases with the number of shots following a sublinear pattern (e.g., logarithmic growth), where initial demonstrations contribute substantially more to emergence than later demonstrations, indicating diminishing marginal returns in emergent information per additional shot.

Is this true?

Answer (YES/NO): NO